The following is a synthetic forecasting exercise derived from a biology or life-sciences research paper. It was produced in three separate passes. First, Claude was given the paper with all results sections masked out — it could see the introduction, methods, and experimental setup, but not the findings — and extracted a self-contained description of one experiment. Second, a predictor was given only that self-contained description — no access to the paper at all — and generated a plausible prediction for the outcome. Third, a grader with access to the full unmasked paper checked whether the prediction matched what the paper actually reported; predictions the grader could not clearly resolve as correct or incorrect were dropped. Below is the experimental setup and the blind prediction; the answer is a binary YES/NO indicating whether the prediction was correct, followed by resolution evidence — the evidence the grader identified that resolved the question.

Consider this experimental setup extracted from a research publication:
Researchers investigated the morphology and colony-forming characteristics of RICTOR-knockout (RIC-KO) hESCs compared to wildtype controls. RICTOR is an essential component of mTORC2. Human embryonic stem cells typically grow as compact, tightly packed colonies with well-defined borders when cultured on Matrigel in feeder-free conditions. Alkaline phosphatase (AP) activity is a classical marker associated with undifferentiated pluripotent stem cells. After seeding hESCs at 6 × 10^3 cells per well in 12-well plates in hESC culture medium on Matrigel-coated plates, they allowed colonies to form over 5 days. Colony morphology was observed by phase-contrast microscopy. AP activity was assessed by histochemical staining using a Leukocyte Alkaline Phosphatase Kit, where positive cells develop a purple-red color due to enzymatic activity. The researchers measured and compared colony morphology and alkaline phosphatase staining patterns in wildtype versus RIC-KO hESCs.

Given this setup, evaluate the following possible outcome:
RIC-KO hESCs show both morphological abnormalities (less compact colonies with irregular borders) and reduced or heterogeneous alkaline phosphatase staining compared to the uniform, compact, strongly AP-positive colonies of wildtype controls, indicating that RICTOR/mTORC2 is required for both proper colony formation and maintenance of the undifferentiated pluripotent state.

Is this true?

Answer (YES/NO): NO